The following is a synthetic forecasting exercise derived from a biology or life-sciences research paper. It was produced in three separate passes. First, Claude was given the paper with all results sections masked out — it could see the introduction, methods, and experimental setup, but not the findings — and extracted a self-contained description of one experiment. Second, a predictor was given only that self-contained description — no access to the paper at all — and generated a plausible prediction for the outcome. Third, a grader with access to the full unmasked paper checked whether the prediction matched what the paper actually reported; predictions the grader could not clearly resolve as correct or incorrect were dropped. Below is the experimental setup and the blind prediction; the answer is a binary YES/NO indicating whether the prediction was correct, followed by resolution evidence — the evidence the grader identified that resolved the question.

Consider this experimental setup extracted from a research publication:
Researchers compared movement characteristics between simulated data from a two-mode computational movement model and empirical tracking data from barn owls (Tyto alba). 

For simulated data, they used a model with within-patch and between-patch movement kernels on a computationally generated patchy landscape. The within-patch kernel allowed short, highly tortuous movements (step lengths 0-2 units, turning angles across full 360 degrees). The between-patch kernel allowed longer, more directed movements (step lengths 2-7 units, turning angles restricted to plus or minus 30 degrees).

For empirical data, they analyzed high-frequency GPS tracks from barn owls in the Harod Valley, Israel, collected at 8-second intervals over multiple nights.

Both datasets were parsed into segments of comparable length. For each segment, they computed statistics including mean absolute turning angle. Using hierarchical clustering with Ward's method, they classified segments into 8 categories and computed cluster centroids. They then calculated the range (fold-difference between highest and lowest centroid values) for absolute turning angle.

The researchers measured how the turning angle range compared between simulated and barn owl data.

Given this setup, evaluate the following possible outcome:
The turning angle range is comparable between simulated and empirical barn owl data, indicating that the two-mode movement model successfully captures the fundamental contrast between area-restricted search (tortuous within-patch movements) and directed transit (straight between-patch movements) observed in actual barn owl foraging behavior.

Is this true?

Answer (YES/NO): NO